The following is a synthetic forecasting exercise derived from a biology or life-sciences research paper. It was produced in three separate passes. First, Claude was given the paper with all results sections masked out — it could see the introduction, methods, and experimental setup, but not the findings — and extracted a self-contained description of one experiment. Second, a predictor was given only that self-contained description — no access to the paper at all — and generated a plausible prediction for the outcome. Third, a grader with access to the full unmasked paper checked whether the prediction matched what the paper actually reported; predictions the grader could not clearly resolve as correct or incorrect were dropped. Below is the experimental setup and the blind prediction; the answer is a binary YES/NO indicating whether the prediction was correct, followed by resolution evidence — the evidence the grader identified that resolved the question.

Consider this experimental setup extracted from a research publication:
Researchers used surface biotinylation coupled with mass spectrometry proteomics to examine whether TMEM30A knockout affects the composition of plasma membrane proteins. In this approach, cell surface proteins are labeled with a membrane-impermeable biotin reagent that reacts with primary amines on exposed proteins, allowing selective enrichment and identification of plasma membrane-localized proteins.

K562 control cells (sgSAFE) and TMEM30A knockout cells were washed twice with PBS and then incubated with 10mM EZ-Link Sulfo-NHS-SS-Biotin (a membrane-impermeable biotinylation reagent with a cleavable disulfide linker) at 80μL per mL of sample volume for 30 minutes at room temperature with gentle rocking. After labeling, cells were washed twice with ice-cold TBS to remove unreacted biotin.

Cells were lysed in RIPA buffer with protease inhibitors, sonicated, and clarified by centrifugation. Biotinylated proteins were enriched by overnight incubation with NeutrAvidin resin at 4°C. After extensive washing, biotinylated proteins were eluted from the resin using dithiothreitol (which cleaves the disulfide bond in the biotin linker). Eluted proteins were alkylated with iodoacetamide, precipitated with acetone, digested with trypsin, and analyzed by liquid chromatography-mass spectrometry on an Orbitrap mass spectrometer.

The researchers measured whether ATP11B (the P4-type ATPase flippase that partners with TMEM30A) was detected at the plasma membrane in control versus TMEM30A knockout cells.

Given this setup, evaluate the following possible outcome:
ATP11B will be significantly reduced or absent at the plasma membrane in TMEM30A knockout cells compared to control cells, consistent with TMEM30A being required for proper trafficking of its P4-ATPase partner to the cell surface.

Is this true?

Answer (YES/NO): YES